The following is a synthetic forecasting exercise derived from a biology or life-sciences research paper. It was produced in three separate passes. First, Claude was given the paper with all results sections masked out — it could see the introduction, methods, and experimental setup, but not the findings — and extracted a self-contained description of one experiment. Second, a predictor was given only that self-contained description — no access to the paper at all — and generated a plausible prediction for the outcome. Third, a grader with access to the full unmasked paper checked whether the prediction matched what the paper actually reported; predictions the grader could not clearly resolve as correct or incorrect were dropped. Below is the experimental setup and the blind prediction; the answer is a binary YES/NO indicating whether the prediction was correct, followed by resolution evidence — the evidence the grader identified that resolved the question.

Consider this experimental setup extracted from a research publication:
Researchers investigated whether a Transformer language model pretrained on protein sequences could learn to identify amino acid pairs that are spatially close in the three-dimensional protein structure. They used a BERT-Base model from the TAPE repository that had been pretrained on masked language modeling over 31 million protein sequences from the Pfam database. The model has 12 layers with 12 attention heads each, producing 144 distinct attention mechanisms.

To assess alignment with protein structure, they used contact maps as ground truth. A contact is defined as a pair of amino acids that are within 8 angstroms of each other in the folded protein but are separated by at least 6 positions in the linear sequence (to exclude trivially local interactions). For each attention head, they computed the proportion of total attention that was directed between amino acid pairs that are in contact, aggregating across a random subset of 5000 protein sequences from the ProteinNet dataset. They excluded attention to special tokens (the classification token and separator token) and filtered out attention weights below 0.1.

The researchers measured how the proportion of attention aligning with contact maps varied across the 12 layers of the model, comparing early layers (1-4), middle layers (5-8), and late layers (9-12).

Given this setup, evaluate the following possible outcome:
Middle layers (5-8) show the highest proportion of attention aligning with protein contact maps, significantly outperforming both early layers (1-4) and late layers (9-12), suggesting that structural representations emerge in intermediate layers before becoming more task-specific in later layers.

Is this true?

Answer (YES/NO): NO